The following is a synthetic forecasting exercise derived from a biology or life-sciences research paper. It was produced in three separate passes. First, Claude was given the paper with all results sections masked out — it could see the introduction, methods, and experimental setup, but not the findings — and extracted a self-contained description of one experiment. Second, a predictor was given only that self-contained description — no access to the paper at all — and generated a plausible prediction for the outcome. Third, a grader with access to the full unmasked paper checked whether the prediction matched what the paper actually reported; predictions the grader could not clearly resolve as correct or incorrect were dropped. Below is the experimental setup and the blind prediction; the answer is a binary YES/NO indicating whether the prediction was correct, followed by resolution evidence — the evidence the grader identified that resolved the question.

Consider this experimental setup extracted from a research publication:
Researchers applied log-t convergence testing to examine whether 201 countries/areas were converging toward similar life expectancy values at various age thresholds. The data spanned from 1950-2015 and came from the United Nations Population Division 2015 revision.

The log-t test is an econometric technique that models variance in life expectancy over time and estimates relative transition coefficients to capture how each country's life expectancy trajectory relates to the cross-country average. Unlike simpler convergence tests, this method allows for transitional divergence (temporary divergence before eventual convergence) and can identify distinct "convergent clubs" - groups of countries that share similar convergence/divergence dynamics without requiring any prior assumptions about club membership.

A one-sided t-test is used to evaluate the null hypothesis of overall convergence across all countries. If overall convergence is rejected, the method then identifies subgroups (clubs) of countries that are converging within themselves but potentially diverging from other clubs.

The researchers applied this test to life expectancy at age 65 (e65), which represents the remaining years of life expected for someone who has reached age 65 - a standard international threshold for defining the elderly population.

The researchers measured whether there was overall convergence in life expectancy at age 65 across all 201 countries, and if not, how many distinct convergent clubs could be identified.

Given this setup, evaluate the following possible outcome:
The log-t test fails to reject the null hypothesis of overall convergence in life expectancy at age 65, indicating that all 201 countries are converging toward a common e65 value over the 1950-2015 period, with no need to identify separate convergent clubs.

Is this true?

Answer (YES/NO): NO